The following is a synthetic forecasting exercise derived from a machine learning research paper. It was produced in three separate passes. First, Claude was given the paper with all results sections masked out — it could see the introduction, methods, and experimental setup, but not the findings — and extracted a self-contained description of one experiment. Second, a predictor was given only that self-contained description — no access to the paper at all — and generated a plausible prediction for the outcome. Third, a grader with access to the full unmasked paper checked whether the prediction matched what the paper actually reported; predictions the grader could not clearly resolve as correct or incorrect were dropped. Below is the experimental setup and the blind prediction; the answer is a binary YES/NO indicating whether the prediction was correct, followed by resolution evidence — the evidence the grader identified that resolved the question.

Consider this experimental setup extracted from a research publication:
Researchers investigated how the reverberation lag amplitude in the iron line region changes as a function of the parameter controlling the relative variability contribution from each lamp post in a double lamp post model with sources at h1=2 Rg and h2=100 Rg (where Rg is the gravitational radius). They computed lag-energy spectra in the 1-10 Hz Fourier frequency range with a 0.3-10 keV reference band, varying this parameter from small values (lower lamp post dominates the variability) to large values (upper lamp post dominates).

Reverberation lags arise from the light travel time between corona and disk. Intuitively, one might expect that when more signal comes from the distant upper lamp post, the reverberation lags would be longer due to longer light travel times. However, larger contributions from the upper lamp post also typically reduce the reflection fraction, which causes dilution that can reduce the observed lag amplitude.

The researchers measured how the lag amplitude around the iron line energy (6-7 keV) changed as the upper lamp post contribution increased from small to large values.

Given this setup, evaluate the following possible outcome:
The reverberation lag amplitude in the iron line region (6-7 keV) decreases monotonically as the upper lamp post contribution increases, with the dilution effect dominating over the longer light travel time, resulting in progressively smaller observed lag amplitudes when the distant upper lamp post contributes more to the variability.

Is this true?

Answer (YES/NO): NO